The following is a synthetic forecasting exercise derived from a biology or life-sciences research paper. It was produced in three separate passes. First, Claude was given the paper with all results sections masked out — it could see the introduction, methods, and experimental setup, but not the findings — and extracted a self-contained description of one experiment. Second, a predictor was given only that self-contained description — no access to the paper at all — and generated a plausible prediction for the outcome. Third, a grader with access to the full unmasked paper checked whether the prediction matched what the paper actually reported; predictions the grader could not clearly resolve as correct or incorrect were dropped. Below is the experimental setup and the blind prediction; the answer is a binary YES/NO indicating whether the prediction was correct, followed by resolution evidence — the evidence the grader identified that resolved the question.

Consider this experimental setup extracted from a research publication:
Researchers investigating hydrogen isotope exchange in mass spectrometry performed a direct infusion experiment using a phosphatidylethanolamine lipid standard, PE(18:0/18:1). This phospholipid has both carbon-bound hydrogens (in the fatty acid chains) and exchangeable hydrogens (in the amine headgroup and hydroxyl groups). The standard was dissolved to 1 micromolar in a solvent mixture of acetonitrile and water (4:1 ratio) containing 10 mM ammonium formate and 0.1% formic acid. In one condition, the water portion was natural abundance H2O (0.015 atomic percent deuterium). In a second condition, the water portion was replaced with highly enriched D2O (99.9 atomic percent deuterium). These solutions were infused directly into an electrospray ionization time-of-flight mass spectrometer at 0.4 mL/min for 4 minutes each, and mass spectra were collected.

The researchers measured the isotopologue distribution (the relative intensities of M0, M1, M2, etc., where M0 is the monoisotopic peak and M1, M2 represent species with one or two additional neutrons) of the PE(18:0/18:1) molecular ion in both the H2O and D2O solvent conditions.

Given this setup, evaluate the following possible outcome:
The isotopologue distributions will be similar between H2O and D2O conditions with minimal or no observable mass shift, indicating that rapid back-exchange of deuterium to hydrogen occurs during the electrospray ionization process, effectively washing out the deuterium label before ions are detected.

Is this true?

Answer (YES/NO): NO